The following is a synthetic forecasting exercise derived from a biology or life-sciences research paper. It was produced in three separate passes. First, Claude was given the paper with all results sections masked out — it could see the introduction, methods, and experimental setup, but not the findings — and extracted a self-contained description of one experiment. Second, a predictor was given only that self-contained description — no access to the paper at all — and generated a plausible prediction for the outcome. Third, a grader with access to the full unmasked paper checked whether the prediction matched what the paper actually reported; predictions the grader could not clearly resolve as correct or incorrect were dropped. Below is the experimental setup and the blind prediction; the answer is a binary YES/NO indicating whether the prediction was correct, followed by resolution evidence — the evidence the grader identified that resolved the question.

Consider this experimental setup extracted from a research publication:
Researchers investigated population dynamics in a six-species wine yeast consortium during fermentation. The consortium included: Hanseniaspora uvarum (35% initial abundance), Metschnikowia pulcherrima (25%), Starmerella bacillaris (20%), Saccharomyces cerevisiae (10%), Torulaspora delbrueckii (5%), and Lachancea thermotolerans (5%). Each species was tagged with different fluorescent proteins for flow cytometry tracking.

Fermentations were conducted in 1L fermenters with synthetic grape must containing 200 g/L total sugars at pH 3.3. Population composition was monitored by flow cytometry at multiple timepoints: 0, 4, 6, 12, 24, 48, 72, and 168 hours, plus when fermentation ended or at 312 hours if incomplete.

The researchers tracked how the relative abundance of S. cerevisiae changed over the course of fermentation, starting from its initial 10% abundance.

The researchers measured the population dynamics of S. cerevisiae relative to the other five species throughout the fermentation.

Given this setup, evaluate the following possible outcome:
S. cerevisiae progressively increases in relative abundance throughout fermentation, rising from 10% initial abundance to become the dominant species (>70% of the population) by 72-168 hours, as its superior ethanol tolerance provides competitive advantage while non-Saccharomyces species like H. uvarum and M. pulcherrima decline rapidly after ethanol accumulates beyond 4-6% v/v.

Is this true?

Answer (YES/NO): YES